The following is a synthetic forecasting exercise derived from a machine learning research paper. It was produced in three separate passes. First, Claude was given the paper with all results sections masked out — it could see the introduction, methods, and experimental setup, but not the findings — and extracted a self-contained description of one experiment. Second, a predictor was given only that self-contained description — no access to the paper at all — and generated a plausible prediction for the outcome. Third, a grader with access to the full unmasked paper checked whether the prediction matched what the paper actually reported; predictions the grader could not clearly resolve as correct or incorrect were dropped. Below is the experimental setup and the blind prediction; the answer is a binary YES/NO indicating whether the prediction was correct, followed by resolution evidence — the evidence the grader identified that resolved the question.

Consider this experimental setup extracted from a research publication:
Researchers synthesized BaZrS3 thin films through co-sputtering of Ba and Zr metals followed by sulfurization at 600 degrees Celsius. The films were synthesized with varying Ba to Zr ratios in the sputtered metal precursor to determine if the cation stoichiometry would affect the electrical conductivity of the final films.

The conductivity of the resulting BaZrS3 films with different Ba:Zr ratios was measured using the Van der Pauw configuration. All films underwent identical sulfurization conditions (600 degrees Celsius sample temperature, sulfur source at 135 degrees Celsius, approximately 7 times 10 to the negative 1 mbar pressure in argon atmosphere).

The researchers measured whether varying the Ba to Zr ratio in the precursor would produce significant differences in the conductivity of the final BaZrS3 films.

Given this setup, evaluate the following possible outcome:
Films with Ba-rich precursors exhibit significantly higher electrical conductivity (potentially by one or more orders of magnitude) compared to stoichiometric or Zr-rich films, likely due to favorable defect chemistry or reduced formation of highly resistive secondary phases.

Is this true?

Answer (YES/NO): NO